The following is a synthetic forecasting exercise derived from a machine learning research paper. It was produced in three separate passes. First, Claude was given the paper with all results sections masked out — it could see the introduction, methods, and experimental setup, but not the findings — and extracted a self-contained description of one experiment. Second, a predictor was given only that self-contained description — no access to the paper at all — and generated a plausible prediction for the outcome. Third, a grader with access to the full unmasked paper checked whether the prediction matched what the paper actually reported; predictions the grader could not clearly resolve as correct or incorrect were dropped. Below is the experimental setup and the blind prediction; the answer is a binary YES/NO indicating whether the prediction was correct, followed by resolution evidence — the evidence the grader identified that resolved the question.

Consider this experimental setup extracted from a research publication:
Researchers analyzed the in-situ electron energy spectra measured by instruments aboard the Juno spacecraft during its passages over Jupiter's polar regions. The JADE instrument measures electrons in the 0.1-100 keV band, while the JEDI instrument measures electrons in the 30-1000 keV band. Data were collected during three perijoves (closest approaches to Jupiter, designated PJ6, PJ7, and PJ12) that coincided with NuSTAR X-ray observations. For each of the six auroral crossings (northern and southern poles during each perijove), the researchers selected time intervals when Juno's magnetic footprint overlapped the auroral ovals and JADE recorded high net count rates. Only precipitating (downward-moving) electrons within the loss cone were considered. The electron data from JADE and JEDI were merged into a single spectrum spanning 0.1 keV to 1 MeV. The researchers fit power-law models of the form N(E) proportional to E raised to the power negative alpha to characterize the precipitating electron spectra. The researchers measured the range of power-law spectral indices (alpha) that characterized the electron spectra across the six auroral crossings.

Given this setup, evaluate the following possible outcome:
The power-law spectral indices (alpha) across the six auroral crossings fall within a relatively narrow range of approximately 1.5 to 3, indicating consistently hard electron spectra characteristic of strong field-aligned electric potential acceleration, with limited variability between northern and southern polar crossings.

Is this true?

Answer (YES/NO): NO